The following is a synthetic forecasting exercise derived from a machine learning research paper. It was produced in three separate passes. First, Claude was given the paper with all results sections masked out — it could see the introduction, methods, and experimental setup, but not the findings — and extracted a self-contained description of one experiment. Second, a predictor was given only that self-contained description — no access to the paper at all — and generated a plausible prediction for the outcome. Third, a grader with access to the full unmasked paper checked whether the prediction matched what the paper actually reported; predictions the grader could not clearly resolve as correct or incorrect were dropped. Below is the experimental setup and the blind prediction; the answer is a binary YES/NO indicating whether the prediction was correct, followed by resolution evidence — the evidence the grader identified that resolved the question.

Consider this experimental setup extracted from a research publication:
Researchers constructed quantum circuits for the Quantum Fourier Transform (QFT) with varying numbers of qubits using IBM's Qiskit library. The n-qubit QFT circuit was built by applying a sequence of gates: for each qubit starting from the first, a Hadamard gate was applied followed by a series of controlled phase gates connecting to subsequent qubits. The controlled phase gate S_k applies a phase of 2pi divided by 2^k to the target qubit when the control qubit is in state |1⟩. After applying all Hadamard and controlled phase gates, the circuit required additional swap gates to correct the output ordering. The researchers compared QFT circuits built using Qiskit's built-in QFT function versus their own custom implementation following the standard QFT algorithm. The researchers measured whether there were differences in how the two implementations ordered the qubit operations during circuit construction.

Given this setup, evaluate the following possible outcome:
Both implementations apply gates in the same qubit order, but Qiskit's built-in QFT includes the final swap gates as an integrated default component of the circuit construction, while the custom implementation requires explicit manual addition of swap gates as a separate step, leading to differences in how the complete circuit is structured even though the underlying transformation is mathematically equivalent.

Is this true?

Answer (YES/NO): NO